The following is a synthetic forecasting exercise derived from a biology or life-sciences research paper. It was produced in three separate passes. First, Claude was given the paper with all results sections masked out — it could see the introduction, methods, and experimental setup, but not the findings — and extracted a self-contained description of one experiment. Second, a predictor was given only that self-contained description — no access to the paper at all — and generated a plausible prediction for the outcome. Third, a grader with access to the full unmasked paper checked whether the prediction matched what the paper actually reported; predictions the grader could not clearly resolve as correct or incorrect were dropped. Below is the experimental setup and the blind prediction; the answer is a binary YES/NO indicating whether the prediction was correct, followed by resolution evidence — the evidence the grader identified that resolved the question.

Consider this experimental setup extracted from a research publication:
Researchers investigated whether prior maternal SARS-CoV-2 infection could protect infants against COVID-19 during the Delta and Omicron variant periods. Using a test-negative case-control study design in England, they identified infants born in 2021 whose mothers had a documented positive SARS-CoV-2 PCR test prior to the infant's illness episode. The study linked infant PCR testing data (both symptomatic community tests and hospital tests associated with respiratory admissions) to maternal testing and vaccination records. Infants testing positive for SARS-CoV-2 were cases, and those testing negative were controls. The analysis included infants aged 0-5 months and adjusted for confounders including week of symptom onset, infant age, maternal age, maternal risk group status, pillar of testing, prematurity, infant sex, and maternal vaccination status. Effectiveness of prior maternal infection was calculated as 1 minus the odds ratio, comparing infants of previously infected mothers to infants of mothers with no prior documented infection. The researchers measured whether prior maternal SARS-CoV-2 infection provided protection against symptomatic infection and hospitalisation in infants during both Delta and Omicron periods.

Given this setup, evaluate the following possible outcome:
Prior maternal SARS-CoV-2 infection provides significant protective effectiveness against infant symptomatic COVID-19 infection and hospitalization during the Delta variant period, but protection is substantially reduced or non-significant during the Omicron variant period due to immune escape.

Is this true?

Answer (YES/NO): YES